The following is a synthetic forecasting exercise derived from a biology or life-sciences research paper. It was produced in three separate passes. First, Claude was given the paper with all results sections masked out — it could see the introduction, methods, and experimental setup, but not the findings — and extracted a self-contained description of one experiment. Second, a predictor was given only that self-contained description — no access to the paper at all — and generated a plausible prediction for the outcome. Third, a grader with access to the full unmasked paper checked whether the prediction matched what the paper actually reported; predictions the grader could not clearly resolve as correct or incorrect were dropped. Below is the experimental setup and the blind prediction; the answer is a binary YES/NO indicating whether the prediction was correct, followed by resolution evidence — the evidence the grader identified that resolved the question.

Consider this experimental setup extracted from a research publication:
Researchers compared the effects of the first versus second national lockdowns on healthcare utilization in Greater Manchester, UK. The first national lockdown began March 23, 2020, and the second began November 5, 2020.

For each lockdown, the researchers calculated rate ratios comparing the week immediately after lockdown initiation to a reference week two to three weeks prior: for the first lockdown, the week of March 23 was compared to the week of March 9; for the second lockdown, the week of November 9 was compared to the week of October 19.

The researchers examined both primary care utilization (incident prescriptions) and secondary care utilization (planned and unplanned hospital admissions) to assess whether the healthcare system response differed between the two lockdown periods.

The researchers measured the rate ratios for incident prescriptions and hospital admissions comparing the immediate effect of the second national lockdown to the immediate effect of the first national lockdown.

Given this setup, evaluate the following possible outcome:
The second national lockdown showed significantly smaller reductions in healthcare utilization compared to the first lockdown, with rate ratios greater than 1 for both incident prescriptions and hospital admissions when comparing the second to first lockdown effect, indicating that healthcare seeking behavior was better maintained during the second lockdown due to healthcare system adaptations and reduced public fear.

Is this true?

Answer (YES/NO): YES